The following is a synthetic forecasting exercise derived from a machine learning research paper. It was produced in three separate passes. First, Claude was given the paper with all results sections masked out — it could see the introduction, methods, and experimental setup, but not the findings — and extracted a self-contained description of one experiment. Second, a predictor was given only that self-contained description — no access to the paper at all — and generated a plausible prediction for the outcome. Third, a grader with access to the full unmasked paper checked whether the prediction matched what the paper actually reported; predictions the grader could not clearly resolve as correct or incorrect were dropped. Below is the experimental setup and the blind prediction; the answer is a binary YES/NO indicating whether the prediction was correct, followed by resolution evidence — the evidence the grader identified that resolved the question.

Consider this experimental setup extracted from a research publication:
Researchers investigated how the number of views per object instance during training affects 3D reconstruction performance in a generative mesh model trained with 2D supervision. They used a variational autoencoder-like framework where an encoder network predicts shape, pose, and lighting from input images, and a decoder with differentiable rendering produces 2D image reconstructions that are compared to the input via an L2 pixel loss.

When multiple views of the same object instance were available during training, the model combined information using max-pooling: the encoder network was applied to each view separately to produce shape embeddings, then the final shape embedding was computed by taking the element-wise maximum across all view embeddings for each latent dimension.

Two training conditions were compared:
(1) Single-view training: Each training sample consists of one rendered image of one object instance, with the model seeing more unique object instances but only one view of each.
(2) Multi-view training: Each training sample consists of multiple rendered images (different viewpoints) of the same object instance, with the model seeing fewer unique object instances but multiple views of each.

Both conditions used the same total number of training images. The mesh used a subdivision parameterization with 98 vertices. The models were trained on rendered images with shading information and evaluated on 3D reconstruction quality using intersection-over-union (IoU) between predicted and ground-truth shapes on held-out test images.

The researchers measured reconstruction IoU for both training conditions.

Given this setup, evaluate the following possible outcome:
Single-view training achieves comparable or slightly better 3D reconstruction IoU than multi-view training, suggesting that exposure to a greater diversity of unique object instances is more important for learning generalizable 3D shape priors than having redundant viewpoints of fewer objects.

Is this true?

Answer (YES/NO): NO